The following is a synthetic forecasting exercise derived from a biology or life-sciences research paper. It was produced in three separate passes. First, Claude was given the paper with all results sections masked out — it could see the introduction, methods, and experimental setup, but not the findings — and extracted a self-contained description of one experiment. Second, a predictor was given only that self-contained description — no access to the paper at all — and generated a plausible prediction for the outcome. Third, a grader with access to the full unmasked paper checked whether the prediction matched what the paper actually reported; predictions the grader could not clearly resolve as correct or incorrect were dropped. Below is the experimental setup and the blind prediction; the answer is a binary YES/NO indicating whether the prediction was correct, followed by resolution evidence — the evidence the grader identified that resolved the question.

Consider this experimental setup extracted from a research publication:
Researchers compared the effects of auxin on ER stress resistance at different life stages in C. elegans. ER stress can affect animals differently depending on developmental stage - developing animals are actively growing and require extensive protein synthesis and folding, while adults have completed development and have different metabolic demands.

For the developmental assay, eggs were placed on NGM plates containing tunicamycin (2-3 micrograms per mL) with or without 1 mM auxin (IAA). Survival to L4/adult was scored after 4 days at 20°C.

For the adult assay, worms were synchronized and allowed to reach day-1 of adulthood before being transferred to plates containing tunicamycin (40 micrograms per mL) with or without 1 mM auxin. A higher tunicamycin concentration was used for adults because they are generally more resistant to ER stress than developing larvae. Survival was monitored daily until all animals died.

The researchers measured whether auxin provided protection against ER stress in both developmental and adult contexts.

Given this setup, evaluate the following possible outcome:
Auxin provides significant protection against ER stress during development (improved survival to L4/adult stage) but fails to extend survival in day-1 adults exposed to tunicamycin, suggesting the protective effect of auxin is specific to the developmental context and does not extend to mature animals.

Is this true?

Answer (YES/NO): NO